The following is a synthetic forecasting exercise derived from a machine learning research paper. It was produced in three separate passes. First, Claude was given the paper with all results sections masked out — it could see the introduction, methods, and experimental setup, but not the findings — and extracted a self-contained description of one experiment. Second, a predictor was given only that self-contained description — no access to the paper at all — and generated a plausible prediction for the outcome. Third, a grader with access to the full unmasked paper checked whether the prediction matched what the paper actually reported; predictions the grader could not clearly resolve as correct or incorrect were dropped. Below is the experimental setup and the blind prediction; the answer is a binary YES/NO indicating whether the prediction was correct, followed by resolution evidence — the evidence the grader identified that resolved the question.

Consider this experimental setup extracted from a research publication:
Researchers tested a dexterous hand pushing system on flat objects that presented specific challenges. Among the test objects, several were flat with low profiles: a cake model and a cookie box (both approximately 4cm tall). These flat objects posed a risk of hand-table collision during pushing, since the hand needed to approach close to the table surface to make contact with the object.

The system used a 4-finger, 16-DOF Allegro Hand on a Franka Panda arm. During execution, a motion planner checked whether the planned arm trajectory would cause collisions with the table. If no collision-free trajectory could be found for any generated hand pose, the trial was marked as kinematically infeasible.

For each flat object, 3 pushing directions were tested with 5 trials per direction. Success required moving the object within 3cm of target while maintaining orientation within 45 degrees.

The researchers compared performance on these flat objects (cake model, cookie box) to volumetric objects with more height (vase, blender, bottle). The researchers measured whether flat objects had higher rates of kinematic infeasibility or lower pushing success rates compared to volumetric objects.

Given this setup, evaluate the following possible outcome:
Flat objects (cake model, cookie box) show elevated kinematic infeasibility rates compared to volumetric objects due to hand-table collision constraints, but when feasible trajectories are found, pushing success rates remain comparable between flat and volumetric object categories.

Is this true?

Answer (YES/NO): NO